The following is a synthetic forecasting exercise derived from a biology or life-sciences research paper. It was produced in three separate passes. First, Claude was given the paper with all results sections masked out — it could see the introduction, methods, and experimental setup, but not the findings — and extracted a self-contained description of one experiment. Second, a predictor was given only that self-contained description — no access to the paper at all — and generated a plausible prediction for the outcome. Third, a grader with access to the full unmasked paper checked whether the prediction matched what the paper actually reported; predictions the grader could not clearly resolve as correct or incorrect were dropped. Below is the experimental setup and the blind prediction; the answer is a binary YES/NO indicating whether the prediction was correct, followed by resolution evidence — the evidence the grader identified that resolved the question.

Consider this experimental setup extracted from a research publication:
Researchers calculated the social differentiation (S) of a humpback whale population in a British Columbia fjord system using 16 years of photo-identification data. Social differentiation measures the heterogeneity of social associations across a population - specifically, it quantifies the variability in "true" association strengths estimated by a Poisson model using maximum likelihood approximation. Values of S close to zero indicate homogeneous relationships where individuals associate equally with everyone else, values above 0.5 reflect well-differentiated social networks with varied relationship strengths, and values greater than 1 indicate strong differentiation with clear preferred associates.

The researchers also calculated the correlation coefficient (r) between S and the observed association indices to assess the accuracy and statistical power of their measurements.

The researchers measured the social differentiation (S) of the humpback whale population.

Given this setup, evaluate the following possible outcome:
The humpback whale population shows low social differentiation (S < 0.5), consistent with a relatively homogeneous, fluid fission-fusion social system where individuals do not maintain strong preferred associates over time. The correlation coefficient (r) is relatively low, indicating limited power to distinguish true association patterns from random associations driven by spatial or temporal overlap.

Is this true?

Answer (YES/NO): NO